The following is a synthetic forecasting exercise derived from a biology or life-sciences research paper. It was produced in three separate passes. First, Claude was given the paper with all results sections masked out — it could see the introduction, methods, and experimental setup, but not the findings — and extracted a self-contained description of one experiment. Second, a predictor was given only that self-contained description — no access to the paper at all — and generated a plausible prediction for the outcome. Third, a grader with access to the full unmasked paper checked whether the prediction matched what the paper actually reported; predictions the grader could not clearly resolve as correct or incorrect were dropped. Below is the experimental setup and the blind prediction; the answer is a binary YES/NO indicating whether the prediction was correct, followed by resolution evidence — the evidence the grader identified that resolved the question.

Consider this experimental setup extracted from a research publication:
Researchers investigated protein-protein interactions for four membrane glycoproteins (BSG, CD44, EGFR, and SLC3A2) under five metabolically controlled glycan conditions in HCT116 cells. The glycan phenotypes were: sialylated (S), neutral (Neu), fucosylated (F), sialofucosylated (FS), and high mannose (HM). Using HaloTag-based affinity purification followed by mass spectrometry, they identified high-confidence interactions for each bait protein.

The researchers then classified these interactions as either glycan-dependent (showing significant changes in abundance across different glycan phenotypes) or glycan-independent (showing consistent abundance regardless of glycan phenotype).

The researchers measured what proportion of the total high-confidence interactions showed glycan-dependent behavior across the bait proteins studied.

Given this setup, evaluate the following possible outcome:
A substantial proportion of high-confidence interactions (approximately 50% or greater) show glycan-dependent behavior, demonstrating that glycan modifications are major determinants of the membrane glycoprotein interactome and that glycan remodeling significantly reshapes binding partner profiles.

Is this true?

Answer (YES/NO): YES